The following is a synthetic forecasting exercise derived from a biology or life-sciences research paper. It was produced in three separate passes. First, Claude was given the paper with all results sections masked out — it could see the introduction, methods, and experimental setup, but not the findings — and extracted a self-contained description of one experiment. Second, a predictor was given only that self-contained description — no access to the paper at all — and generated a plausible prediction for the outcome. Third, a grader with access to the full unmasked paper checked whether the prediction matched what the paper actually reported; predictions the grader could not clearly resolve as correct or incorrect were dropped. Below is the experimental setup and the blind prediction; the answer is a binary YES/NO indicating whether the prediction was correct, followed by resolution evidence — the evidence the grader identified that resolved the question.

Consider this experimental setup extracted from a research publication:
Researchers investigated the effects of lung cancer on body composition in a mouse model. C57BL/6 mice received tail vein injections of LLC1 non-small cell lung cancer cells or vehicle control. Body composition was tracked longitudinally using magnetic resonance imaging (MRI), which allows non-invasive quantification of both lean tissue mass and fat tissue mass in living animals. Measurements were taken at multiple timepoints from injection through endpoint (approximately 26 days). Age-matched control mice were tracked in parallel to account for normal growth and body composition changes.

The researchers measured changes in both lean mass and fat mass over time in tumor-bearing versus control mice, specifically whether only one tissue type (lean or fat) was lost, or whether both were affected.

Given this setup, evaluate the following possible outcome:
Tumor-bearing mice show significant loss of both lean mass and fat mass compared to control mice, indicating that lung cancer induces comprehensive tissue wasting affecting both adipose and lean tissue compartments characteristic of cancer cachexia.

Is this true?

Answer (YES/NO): YES